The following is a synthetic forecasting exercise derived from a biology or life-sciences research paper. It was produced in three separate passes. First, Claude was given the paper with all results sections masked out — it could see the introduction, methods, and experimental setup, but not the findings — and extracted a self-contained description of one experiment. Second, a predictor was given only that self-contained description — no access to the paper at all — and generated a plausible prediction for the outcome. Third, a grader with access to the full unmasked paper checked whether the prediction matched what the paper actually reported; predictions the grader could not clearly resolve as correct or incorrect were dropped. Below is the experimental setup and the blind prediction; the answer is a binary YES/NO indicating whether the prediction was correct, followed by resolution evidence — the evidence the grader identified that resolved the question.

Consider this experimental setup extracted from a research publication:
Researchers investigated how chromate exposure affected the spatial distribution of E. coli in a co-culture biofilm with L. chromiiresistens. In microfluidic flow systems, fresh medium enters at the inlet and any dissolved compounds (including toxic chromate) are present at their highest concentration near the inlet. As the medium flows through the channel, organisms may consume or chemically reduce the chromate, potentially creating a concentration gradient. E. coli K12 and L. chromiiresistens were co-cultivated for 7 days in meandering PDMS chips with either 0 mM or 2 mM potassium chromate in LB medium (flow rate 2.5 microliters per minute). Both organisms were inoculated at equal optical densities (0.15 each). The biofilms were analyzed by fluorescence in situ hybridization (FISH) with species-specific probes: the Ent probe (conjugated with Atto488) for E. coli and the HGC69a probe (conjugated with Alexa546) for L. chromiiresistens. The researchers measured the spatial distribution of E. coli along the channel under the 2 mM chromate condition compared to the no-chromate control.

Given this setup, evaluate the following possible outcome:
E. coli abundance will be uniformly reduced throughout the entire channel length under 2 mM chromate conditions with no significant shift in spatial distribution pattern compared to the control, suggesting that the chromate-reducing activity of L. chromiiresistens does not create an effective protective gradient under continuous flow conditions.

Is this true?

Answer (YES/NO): NO